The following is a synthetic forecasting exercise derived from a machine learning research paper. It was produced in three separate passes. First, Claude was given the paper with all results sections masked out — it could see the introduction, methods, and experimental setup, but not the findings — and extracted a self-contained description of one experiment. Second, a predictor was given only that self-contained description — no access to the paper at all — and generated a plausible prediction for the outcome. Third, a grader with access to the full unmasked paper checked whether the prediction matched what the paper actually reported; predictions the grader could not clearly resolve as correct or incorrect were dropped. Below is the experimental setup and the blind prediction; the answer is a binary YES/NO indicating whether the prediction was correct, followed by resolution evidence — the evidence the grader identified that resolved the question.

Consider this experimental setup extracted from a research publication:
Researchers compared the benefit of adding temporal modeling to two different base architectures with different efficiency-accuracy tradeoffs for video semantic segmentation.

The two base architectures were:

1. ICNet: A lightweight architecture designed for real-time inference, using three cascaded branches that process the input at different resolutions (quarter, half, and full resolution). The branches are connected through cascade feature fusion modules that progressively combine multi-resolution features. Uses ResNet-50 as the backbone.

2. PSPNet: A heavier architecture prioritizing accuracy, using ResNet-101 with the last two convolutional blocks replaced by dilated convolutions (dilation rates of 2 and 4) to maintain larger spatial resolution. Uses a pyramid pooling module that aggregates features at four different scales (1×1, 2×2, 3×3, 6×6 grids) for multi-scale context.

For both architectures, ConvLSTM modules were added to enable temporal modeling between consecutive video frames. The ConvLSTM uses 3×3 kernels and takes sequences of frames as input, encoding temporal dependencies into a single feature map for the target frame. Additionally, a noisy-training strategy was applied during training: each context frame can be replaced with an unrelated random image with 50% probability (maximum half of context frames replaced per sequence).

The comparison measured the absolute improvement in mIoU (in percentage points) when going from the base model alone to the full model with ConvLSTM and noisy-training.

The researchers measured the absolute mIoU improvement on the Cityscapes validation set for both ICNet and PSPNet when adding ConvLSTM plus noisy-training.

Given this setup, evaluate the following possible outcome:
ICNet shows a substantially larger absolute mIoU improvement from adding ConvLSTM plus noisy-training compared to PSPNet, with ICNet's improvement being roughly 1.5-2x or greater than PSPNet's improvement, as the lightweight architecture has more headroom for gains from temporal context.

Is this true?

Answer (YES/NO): YES